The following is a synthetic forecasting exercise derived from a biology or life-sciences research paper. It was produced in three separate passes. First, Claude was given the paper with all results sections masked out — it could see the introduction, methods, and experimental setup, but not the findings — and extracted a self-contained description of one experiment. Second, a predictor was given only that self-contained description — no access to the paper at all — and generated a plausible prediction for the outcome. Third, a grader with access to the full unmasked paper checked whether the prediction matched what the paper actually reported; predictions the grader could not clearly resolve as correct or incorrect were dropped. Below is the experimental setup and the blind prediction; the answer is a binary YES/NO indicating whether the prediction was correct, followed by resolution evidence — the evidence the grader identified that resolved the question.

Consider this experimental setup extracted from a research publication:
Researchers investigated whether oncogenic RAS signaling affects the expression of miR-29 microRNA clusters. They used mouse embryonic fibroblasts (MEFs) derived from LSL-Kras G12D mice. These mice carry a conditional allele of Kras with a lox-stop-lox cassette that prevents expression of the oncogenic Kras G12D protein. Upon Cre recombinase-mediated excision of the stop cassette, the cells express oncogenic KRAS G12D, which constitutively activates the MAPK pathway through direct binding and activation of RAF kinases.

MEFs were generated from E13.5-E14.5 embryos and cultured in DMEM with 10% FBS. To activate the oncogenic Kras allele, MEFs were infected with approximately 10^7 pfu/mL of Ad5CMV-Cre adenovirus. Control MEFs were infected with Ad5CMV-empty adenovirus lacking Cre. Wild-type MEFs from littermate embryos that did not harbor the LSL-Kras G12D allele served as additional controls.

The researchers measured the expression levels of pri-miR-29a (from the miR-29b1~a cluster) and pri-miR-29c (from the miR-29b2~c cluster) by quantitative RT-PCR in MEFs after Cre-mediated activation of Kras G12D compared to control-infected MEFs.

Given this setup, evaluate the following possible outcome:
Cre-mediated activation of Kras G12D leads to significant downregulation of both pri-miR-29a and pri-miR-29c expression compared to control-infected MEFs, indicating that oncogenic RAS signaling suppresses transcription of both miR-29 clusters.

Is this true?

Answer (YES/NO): NO